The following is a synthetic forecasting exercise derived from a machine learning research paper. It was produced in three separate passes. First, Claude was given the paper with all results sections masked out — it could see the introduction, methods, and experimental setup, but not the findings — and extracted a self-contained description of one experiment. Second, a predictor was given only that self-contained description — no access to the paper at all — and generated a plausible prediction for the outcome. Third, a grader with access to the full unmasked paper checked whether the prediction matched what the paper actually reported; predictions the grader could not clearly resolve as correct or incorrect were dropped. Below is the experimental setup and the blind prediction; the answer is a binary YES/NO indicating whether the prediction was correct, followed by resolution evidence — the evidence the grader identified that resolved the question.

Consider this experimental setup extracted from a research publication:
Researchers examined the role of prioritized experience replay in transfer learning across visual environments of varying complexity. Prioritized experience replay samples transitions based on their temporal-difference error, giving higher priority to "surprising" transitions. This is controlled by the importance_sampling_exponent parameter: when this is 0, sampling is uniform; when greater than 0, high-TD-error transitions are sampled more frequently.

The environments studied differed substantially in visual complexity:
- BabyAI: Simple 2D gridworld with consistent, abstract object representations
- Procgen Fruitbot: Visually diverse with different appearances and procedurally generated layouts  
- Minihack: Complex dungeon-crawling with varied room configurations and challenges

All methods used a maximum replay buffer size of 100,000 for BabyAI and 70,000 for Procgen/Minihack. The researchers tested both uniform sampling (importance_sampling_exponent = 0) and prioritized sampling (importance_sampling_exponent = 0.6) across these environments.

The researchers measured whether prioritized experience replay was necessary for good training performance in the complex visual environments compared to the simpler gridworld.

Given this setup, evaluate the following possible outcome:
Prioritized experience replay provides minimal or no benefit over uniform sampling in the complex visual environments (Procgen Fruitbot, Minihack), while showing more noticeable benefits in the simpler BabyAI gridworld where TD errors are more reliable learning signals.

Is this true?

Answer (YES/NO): NO